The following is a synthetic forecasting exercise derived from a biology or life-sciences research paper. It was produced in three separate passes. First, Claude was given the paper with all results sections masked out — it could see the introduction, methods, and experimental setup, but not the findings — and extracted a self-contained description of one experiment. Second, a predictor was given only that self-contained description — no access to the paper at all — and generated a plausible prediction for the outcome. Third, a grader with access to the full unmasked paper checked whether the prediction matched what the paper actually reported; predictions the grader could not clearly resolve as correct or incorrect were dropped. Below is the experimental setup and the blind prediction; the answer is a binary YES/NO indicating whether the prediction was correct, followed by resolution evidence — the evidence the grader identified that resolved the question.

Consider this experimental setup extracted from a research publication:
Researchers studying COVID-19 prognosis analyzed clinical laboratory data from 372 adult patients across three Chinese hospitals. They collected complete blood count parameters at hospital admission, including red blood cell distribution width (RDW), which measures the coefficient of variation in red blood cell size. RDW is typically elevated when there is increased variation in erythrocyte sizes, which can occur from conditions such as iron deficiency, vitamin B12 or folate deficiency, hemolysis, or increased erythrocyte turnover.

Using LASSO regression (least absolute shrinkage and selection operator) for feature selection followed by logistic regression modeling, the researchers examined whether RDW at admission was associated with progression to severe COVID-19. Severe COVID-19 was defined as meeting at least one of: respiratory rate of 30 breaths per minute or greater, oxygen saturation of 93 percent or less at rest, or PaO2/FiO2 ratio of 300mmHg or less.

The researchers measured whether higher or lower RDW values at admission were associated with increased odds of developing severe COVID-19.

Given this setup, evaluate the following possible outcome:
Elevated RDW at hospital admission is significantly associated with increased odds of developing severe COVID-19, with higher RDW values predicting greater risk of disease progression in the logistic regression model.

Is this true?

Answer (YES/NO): YES